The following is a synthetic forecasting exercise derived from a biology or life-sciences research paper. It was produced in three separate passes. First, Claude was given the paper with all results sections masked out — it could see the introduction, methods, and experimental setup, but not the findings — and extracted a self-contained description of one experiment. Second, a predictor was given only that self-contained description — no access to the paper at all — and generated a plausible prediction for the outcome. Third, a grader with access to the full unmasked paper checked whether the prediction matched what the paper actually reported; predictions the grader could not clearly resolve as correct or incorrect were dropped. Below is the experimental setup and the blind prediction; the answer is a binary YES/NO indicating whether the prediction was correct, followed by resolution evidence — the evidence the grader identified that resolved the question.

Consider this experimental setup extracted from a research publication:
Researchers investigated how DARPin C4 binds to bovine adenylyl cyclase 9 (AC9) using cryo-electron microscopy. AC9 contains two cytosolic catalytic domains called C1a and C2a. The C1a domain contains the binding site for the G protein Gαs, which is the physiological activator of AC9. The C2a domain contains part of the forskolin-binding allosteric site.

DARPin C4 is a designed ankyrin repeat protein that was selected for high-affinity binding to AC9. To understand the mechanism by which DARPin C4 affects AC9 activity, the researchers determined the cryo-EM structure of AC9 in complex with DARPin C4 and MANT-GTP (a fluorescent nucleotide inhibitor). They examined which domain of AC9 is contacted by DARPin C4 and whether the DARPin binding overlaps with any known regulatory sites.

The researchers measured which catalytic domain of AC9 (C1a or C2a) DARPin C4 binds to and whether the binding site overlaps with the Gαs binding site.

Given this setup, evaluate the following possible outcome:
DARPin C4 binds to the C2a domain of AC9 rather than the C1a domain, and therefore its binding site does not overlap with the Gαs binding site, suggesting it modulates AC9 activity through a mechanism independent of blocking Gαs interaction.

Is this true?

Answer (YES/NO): NO